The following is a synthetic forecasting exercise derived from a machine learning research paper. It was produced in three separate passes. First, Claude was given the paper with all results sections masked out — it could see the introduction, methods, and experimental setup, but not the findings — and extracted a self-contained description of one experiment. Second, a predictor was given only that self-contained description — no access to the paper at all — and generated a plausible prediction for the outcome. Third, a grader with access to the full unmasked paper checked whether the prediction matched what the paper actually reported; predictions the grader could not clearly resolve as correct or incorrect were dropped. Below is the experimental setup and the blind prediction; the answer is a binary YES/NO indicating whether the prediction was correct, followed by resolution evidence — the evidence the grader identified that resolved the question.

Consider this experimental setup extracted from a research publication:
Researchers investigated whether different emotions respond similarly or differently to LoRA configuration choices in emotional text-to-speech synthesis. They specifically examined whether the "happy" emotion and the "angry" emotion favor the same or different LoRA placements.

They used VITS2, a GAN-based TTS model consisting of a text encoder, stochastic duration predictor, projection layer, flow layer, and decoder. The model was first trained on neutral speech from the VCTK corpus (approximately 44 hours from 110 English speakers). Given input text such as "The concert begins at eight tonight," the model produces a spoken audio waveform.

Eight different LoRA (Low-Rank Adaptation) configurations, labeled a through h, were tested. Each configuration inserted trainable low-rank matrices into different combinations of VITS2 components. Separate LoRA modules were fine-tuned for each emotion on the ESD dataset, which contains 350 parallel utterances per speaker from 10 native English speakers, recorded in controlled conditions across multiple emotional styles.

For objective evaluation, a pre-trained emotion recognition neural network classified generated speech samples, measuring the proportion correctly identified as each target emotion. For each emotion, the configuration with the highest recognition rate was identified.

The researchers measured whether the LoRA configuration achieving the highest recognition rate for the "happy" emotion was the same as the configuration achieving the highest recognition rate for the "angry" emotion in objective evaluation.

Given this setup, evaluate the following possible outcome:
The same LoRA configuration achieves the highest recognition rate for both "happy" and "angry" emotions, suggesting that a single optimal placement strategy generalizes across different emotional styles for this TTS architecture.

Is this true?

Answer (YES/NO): YES